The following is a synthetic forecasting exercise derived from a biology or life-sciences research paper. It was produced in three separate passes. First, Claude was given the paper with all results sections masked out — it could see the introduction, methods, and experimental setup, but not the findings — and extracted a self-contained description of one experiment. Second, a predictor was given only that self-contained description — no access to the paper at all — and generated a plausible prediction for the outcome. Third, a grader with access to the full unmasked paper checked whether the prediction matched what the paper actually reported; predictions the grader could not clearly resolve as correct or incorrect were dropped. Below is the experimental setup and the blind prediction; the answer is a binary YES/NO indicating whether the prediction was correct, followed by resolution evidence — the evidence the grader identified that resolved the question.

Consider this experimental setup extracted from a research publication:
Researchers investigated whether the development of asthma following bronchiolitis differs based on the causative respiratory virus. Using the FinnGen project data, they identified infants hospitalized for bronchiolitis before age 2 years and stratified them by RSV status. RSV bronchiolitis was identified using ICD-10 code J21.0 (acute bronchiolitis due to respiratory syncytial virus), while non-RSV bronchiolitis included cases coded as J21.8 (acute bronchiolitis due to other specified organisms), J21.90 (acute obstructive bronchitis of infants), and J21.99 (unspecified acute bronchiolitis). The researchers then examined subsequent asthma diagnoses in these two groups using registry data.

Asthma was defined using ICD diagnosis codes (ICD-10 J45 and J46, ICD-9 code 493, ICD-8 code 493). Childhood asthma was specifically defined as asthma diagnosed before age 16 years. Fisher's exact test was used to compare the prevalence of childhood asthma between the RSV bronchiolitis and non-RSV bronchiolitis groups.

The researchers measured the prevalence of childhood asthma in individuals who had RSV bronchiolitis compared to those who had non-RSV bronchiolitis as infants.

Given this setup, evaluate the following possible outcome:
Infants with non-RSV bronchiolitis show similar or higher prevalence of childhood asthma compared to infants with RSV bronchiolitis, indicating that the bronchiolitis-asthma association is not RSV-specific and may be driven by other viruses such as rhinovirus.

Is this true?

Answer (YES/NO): YES